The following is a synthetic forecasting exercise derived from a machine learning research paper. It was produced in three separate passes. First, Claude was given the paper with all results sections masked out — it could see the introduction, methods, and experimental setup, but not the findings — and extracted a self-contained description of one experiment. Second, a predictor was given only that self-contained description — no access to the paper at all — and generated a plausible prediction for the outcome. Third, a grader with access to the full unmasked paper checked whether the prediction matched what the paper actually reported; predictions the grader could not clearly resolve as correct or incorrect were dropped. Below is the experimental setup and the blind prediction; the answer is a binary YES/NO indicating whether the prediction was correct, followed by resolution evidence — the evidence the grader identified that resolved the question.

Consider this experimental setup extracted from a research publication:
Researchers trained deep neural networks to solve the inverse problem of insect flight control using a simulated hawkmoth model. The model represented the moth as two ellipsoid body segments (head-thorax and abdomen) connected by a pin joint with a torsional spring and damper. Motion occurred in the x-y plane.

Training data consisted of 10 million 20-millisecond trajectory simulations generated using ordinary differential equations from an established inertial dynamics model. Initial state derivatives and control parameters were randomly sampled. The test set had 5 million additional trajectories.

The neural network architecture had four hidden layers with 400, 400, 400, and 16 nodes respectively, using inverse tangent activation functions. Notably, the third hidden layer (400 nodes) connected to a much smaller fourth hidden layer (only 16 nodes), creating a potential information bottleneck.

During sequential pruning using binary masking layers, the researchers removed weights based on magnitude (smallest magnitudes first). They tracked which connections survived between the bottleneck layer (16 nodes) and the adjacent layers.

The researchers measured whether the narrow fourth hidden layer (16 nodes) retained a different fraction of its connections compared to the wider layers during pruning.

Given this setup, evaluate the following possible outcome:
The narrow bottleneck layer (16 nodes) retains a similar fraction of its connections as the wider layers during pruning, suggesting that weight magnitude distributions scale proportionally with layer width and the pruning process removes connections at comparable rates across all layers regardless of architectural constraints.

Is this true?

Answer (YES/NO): YES